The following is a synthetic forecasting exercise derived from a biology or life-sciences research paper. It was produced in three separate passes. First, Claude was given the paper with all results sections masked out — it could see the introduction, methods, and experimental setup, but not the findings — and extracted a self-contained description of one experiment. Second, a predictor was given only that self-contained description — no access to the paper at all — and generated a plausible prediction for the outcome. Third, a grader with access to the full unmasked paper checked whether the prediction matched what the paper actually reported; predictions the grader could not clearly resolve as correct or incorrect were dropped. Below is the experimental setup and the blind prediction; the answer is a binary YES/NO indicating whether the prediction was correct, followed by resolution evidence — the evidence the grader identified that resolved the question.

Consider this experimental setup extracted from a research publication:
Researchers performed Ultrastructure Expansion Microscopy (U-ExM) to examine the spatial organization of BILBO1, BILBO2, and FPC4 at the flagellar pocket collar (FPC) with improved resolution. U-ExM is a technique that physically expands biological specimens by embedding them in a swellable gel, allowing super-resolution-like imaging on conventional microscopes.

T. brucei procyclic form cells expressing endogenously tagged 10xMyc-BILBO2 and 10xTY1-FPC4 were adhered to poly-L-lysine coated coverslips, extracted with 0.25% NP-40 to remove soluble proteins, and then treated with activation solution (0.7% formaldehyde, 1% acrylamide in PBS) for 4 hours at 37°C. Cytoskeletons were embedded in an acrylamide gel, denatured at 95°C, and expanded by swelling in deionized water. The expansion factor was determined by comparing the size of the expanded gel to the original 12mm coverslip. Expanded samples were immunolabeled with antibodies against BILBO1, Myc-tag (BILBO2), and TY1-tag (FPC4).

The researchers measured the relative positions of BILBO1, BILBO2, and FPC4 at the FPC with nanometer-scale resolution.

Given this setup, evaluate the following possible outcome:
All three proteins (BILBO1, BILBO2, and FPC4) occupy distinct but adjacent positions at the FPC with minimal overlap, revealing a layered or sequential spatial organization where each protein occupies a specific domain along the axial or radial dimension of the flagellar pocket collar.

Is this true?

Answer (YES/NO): NO